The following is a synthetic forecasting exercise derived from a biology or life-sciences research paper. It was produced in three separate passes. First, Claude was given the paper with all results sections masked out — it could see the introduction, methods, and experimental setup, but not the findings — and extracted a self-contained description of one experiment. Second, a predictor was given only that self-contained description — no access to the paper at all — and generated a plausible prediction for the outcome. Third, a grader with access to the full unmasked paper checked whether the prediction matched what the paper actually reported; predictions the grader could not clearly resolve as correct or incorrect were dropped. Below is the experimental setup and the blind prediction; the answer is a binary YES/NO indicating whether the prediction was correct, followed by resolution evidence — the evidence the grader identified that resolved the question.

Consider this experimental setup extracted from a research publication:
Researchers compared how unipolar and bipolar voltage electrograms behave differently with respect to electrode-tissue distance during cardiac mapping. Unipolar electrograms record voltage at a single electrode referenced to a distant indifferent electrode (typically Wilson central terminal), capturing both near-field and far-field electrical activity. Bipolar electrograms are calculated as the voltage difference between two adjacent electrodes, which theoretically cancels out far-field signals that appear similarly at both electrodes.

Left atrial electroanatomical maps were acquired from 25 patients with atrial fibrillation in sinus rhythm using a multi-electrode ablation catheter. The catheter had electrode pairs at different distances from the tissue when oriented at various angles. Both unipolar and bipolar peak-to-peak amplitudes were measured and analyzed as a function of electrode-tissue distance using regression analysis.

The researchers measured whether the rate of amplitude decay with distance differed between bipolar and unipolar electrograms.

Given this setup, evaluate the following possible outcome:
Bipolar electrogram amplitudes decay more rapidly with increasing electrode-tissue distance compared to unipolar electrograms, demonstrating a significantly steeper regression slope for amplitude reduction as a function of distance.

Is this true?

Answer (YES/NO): NO